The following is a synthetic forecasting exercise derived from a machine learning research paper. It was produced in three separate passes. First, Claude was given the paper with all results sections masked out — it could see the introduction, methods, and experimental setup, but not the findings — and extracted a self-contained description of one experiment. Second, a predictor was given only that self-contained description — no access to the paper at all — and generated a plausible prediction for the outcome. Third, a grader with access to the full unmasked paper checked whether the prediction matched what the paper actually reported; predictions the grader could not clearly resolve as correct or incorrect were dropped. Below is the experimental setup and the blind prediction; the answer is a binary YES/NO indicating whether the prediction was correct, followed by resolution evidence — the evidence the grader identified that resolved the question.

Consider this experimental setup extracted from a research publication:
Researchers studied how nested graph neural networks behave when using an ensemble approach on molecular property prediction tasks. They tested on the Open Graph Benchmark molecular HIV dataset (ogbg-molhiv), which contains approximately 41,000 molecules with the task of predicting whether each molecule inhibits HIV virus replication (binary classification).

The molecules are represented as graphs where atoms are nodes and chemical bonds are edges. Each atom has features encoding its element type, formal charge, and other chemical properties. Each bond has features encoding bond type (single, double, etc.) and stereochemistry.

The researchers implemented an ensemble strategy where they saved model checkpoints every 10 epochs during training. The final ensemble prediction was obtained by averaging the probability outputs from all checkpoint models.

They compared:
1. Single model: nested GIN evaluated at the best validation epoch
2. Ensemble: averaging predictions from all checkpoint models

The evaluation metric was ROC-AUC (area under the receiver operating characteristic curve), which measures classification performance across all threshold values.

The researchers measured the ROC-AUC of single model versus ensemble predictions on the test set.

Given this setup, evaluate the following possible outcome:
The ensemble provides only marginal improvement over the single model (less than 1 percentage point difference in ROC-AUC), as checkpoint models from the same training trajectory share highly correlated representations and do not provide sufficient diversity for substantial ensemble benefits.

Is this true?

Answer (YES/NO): NO